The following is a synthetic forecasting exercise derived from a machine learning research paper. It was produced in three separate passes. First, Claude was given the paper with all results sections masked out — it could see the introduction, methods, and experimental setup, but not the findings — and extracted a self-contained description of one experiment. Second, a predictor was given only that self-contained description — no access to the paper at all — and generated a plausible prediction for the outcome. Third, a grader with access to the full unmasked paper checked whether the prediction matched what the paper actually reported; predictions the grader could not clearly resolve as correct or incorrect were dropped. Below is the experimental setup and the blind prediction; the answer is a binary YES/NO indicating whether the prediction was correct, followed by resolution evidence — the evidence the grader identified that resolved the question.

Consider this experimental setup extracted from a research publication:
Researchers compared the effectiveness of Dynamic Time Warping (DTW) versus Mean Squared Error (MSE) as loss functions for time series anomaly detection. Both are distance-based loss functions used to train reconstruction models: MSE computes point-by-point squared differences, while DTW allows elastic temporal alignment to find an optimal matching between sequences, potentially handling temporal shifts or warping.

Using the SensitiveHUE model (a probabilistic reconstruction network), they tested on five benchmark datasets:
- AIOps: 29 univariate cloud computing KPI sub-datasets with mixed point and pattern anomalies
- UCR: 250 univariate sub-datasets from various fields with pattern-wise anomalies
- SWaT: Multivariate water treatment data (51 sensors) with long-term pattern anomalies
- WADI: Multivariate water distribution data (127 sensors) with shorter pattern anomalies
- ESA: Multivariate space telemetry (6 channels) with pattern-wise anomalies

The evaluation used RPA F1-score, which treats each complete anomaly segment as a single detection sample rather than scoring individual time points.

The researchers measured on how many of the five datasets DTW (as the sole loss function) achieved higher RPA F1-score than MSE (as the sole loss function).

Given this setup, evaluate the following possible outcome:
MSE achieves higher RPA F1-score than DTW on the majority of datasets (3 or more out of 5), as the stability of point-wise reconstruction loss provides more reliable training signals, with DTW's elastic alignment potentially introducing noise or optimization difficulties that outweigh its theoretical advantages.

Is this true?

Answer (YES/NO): YES